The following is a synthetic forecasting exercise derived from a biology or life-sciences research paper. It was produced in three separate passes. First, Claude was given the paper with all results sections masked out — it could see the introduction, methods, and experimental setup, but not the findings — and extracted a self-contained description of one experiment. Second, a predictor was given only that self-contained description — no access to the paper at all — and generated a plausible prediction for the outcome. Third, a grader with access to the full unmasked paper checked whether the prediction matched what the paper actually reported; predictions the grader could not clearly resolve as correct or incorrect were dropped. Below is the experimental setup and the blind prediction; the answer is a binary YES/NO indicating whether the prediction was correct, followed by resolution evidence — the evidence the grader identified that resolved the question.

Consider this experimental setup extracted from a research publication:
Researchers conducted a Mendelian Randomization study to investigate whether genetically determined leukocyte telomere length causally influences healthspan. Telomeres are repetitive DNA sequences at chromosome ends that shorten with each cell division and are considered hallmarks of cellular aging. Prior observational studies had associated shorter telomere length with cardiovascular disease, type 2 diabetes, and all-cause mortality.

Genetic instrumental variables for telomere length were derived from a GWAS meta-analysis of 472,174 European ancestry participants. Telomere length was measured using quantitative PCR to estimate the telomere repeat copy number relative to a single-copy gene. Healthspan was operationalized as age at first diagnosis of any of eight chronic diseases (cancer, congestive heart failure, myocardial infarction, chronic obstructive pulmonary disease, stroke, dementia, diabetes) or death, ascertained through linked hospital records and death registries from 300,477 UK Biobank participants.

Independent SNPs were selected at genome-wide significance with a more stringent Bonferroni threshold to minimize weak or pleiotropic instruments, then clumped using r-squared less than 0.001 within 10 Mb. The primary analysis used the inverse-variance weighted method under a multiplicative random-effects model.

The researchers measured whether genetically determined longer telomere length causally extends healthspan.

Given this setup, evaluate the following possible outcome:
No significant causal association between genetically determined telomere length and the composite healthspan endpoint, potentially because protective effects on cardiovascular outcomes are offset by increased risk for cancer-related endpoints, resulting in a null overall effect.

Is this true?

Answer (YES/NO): NO